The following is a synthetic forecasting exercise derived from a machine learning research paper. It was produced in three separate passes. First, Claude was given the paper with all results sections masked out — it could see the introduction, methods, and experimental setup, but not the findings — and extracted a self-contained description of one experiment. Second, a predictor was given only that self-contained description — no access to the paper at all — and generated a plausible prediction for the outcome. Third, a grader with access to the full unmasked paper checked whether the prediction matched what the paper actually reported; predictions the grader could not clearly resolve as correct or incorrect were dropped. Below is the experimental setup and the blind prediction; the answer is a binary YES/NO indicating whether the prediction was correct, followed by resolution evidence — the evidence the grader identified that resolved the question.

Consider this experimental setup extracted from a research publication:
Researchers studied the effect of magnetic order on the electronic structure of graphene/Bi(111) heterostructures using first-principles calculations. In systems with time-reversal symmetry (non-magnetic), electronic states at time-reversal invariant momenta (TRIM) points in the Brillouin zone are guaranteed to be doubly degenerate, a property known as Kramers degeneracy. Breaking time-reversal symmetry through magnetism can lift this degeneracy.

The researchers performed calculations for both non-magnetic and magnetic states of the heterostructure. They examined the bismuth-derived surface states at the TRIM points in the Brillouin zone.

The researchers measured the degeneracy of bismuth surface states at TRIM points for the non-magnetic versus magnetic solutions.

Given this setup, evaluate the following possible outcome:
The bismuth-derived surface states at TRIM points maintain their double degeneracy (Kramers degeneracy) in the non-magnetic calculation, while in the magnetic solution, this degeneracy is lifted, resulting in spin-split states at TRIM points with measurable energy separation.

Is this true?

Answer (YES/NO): YES